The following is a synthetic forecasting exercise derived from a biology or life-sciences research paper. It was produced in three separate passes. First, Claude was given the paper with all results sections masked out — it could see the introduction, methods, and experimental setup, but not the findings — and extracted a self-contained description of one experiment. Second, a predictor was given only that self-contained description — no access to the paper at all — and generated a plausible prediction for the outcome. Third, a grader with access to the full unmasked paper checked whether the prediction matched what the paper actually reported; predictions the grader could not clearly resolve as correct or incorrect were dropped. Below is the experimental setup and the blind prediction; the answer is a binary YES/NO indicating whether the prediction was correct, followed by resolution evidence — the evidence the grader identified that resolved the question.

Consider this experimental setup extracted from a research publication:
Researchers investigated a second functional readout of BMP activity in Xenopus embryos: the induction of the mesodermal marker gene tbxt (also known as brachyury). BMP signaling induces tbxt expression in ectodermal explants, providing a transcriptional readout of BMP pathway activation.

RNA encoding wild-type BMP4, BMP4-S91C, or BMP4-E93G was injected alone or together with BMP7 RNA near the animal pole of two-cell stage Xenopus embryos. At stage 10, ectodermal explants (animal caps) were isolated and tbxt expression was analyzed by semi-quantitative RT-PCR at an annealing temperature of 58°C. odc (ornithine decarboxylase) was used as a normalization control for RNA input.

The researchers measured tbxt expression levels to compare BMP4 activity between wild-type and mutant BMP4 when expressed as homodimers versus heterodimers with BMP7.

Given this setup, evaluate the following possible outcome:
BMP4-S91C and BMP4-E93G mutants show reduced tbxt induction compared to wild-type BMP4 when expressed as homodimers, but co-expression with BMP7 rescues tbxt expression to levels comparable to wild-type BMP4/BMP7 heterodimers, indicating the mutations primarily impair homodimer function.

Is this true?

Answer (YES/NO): YES